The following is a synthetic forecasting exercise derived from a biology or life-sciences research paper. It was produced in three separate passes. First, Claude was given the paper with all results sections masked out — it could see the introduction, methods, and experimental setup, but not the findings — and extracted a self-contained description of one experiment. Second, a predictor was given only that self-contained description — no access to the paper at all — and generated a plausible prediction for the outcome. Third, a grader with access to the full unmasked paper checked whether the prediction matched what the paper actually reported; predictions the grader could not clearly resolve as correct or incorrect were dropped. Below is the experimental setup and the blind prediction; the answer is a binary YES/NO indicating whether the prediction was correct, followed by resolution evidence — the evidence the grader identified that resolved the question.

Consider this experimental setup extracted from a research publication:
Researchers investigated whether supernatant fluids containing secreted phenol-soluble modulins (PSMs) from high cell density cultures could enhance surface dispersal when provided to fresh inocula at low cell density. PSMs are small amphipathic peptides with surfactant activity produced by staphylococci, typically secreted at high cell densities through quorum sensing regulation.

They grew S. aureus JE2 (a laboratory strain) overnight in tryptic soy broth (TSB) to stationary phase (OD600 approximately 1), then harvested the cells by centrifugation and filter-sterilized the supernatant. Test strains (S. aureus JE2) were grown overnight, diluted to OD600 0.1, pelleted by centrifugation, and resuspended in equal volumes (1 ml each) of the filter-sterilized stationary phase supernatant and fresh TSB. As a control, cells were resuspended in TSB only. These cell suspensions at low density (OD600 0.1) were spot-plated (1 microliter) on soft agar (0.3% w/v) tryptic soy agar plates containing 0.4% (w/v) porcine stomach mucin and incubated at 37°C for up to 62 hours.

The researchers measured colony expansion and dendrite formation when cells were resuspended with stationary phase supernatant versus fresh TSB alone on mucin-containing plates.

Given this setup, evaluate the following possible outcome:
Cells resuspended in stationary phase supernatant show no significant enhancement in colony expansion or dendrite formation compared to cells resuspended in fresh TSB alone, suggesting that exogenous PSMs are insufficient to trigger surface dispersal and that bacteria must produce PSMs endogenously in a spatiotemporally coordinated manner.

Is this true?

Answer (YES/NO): NO